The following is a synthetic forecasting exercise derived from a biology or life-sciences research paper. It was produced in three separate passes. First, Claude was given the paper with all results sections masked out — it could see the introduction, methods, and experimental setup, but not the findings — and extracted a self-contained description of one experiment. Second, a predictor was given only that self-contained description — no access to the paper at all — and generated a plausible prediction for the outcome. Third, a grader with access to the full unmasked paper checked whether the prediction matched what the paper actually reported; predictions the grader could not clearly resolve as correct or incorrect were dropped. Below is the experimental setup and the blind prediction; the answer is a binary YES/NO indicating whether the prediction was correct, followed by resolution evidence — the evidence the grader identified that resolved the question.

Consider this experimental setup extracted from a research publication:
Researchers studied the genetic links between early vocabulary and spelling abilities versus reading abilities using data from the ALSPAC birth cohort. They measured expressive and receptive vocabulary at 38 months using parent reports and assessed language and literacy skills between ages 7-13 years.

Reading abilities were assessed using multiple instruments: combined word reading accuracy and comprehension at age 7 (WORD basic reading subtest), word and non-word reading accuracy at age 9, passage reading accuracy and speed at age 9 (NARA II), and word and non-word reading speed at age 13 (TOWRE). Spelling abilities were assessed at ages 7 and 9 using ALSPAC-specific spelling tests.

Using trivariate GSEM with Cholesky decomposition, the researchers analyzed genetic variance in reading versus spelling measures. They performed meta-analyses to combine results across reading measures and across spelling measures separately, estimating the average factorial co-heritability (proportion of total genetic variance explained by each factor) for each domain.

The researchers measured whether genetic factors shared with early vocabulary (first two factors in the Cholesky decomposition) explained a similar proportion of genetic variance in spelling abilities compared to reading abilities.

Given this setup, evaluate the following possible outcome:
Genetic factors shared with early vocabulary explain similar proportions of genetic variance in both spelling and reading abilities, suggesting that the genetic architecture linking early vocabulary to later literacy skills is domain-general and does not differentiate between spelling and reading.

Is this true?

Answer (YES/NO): NO